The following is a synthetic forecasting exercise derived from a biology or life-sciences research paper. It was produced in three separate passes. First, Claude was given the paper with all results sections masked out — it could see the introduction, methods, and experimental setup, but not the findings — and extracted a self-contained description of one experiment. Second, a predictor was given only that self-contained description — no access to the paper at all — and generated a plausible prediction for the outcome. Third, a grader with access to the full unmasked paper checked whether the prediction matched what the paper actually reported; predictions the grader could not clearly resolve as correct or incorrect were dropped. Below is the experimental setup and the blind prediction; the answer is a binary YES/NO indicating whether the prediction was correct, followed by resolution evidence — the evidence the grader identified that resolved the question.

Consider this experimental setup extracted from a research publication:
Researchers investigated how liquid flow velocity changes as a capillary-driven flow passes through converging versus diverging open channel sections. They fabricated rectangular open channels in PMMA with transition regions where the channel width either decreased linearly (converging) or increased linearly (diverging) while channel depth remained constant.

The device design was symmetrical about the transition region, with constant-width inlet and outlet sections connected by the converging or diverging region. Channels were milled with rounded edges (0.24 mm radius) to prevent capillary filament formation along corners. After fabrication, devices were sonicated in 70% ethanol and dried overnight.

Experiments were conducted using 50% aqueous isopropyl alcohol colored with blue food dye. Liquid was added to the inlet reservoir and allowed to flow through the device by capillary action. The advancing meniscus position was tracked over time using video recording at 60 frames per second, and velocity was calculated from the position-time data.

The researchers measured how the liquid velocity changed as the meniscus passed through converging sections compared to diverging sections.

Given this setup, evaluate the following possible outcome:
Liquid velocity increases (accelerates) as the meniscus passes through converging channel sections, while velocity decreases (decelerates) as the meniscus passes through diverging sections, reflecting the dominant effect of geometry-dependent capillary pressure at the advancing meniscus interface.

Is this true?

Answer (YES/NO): YES